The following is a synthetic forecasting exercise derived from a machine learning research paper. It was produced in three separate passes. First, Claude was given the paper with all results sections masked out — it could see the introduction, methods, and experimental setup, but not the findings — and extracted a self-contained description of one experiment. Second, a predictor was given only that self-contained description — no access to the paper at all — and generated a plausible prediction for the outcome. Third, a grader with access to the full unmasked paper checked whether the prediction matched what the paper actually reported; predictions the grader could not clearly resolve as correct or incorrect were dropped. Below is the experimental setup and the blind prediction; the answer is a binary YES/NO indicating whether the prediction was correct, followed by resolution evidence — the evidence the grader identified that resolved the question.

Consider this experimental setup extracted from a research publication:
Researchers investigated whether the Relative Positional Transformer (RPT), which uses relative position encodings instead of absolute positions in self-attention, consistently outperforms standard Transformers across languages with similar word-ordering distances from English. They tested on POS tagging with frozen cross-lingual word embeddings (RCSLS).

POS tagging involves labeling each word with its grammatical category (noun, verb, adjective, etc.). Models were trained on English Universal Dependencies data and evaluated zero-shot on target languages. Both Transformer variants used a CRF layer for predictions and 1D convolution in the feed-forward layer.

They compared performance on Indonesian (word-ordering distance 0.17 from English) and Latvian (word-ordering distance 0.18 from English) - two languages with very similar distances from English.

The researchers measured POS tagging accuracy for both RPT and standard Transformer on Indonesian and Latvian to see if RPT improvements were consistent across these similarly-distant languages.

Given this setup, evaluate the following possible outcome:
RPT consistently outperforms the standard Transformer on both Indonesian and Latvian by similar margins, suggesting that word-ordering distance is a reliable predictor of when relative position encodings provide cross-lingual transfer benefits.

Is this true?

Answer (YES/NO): YES